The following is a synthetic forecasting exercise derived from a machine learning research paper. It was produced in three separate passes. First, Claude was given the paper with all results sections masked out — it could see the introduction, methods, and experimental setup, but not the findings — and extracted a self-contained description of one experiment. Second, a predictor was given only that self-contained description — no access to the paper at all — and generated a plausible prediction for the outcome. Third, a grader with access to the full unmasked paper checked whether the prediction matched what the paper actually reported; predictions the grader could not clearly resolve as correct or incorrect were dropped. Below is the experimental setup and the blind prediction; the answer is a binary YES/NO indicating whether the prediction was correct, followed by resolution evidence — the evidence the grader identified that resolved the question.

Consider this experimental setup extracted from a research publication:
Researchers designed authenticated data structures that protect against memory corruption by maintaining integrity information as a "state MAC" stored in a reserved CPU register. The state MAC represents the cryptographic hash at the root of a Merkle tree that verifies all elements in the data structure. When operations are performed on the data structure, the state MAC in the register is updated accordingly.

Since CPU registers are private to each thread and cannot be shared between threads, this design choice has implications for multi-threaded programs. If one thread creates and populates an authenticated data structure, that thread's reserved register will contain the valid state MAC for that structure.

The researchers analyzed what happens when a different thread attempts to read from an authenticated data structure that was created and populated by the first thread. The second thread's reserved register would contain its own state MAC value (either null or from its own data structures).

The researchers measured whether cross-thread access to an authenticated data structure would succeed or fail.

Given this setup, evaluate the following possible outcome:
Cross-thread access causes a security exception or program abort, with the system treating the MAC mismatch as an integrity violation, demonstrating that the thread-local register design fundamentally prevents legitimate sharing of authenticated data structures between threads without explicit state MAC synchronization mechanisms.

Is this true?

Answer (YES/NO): YES